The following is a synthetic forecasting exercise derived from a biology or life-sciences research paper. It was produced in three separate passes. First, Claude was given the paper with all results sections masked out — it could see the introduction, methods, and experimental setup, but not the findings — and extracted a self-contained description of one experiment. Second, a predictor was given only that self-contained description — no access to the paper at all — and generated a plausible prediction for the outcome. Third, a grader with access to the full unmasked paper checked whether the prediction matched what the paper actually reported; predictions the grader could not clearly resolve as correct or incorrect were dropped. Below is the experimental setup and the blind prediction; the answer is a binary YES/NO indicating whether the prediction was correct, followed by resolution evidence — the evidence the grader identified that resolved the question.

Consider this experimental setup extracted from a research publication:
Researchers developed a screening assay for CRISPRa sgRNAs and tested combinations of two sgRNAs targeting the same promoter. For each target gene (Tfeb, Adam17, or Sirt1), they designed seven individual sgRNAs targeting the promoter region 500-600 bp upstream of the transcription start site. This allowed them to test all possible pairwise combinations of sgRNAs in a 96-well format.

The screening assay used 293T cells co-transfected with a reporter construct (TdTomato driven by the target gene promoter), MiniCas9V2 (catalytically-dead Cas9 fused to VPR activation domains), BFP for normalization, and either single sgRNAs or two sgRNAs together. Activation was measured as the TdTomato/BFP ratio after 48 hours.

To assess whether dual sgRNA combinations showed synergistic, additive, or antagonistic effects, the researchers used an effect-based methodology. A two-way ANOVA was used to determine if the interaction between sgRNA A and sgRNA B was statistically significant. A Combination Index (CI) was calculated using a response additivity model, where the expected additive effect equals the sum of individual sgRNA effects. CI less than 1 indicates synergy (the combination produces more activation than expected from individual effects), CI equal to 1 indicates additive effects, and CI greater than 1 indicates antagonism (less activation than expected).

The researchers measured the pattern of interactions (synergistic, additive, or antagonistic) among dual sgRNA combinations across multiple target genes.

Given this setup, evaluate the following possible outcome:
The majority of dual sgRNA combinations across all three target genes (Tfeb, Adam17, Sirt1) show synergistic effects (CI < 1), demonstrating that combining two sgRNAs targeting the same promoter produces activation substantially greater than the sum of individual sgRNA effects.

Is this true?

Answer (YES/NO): NO